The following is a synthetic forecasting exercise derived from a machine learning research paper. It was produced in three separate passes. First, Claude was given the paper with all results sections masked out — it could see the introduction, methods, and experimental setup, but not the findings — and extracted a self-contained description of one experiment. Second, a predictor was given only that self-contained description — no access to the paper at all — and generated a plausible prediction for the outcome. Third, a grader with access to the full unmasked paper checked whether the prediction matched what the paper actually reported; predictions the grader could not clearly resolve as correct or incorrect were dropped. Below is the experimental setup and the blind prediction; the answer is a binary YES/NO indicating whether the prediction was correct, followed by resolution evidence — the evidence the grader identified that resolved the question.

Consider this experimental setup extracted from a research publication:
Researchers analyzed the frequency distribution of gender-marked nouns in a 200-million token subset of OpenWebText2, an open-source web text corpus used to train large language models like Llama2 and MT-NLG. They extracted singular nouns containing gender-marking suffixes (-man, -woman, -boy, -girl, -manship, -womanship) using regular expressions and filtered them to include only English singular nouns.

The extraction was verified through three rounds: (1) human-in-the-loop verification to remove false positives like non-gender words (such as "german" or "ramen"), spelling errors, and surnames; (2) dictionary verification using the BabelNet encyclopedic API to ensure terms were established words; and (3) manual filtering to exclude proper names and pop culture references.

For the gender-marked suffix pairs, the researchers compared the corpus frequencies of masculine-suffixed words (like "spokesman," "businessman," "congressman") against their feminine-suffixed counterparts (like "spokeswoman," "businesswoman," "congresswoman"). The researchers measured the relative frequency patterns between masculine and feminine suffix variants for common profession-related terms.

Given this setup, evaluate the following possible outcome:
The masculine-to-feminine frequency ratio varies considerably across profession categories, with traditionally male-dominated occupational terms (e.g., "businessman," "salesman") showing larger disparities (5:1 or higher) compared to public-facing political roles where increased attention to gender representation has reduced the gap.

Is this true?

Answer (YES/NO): NO